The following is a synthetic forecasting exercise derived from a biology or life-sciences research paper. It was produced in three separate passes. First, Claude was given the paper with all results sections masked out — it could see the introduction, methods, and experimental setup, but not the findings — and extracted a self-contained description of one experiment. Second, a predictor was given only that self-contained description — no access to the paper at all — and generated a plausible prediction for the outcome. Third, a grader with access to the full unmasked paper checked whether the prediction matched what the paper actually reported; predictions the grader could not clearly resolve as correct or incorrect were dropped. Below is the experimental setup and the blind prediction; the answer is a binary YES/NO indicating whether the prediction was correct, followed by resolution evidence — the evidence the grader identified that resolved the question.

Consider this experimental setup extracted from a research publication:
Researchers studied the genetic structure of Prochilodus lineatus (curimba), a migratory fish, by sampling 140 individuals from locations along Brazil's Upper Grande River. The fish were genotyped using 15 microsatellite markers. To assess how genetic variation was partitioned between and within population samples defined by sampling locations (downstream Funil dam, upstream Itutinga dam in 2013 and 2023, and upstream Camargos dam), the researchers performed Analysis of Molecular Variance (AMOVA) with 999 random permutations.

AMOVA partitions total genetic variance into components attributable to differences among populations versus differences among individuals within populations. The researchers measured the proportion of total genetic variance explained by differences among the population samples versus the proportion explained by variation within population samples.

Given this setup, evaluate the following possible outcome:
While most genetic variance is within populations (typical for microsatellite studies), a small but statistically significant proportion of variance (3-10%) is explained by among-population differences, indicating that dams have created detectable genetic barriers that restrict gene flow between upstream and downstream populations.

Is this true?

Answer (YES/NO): NO